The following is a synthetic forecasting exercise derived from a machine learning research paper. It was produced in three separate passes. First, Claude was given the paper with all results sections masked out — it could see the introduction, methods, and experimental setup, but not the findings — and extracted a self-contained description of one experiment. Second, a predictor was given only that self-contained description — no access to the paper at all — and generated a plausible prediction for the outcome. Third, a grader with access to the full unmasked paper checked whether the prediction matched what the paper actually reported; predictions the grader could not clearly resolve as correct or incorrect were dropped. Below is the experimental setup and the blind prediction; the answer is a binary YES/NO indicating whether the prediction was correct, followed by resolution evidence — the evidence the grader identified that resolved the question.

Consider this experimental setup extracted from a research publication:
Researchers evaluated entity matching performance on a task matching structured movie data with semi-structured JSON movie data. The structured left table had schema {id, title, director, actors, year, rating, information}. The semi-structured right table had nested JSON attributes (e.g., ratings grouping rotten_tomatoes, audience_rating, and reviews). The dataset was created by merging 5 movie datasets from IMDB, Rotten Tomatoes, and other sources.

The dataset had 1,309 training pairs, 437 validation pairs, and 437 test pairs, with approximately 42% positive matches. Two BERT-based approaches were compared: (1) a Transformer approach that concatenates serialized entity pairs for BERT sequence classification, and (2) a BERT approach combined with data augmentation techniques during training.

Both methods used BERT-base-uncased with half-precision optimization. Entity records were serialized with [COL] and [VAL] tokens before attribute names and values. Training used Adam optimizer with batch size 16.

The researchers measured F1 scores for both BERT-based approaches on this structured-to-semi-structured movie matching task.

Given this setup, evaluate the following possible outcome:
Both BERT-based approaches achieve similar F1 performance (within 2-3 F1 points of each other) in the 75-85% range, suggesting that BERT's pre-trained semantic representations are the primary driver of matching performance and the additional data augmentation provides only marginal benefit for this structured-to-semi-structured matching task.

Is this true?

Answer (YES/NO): NO